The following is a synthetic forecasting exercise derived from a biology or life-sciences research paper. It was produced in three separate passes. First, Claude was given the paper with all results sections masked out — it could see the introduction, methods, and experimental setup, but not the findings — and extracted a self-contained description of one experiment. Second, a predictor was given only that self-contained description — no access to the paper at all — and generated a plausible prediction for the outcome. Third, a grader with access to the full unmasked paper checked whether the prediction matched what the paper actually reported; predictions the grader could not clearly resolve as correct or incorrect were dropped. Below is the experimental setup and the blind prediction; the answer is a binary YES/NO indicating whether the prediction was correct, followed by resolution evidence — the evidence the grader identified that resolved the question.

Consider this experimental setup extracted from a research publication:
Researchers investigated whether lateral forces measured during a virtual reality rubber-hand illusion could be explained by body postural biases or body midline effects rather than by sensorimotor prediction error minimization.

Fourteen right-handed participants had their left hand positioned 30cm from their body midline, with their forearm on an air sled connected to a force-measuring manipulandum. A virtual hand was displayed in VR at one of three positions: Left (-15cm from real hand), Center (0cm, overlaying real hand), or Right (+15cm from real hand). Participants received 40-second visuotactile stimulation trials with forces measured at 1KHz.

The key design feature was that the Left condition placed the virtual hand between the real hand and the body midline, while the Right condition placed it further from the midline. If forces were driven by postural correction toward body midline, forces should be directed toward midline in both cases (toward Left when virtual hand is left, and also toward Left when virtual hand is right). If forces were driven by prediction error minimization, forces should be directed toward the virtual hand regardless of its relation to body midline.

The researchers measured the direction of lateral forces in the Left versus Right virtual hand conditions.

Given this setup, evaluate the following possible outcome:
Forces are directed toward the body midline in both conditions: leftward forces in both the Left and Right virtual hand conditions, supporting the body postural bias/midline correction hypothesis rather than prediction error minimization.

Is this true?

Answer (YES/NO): NO